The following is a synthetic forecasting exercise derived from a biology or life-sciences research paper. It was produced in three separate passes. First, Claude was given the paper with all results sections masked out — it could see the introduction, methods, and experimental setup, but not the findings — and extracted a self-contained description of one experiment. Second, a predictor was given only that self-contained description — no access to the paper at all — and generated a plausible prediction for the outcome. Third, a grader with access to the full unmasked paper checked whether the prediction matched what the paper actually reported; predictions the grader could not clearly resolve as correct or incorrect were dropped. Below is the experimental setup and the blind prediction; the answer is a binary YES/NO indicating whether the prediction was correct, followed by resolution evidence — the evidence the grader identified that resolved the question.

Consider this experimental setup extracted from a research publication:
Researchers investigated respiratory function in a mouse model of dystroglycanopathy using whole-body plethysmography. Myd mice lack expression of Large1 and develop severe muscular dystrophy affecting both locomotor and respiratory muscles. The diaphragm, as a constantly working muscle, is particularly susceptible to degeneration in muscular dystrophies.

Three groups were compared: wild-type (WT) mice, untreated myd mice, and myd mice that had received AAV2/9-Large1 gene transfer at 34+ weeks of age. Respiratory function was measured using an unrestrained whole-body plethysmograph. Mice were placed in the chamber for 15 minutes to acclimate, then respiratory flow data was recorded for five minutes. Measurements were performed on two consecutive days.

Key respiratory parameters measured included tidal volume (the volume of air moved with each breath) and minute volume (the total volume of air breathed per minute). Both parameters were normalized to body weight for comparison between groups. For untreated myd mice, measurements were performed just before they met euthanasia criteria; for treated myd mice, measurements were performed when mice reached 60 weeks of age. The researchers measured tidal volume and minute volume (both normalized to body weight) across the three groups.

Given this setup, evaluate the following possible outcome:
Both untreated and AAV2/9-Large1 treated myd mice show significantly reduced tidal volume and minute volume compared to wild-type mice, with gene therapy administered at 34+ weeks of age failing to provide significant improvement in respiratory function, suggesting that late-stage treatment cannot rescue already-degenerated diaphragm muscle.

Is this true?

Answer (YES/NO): NO